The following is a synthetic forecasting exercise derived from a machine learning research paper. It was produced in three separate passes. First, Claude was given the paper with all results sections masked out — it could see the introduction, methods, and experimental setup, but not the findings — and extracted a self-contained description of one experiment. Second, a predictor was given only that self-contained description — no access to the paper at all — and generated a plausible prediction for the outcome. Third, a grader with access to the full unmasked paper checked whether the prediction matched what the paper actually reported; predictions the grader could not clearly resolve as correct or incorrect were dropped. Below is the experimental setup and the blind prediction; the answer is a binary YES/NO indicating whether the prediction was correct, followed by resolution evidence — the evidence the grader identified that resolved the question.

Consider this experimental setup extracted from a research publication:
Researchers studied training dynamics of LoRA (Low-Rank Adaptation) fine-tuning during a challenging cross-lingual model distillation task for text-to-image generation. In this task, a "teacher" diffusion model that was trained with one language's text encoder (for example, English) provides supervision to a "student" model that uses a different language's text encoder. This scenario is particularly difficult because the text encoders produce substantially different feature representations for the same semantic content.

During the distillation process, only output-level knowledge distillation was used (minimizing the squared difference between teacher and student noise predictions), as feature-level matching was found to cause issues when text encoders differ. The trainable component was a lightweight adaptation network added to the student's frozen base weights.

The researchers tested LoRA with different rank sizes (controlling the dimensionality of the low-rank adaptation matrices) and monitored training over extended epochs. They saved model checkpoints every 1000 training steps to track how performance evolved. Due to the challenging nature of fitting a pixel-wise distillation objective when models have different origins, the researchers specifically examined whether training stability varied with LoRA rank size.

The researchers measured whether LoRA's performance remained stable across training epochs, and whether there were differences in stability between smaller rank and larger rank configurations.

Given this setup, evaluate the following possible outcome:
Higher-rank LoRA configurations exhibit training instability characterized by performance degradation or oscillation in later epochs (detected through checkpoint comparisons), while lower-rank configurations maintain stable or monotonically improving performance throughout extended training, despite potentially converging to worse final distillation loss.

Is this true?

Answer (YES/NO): YES